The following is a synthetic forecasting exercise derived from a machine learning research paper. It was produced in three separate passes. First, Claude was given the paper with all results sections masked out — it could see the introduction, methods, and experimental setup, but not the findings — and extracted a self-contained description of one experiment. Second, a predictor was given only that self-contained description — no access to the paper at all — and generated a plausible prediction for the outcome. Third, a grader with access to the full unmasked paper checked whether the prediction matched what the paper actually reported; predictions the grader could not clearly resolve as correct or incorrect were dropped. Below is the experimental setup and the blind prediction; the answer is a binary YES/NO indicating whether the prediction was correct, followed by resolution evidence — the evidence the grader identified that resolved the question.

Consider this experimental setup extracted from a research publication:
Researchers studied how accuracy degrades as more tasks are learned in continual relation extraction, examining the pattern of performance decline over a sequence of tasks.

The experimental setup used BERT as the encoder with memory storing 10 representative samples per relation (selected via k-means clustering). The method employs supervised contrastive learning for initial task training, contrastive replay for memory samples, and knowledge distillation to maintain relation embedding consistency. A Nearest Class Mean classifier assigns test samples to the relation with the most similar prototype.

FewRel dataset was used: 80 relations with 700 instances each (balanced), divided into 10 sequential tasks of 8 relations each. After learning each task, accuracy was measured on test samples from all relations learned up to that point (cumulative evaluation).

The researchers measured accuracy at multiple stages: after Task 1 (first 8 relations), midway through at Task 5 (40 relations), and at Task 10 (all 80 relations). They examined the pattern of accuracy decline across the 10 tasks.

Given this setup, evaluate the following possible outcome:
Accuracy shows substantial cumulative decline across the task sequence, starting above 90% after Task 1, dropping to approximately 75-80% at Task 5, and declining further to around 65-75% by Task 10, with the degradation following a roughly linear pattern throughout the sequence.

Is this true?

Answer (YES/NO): NO